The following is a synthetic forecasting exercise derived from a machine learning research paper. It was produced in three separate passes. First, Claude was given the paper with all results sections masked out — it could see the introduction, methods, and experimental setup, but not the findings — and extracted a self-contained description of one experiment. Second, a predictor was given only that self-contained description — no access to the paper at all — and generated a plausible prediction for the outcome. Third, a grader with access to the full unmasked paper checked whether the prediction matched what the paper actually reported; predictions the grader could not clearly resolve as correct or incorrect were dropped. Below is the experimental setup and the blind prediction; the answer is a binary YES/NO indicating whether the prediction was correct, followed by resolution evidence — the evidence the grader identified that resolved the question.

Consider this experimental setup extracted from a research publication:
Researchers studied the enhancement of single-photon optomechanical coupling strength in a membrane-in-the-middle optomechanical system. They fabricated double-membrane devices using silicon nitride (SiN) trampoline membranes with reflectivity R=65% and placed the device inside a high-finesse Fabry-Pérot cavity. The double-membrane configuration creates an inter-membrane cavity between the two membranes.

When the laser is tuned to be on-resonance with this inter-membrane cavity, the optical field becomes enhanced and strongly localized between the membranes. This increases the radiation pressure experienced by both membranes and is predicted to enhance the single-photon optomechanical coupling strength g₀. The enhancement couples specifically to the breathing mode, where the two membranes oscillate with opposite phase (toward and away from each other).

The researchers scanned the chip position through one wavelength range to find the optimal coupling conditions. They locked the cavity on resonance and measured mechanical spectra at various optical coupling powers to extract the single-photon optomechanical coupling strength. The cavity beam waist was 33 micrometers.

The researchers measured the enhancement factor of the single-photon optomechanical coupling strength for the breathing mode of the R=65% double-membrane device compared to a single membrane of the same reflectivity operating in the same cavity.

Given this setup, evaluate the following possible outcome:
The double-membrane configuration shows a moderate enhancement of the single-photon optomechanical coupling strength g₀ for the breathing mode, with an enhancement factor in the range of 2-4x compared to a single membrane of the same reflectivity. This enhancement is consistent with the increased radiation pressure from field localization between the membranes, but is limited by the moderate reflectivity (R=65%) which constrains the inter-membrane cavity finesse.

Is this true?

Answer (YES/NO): YES